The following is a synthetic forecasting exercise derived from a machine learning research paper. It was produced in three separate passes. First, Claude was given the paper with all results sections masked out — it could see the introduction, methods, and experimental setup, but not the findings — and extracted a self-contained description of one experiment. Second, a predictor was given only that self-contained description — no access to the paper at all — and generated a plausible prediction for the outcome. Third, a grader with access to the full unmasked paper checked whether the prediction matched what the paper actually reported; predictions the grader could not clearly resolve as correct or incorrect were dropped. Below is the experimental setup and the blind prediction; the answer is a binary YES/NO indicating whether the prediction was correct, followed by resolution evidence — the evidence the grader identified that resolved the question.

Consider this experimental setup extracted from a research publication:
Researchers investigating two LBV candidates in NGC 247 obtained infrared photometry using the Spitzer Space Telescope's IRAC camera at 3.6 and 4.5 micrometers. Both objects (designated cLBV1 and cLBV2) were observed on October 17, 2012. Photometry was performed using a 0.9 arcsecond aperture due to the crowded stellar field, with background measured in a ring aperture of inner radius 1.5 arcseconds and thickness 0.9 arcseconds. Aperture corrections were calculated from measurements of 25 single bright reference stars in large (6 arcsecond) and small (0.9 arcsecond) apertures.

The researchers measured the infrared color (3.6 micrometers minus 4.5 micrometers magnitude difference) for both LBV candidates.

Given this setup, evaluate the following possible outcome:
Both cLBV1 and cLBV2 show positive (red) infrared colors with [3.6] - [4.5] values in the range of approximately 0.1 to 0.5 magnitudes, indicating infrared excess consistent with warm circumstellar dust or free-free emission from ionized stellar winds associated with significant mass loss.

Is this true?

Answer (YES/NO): NO